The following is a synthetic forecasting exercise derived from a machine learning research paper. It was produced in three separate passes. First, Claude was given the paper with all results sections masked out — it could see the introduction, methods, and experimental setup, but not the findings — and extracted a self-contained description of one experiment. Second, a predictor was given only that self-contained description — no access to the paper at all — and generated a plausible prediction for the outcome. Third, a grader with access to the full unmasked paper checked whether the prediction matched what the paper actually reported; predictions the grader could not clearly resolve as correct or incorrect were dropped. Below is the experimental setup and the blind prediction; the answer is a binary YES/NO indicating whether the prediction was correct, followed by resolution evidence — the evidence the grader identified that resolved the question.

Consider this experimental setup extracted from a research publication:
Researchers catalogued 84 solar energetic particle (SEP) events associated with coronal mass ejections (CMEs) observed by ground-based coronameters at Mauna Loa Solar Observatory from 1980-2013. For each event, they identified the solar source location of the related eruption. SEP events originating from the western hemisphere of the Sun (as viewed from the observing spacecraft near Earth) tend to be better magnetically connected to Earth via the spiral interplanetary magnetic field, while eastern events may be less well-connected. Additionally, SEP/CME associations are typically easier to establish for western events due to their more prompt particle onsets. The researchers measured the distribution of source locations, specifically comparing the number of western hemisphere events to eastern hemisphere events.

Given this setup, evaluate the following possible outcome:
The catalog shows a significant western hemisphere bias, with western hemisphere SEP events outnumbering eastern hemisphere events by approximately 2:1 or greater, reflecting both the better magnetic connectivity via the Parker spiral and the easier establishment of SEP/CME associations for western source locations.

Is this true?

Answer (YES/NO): YES